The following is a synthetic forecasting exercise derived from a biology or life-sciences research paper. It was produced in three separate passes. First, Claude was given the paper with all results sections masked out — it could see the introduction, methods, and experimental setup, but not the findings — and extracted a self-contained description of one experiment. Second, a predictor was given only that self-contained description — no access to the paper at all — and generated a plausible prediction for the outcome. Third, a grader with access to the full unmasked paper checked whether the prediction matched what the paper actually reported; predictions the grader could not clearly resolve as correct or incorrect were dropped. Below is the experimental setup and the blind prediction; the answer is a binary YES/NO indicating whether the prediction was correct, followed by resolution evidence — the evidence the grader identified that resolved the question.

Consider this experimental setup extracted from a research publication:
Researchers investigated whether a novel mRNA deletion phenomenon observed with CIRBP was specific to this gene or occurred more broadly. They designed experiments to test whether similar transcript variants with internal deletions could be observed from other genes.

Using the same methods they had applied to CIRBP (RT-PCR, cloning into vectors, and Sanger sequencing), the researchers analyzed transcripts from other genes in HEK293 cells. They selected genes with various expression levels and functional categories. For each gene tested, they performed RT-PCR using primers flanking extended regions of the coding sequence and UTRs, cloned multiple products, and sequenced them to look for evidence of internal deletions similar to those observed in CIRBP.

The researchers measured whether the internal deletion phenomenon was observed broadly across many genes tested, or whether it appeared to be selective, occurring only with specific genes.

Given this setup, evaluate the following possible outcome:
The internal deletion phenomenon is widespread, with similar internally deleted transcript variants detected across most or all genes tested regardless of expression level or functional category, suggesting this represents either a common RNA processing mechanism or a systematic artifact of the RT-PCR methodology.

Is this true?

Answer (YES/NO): NO